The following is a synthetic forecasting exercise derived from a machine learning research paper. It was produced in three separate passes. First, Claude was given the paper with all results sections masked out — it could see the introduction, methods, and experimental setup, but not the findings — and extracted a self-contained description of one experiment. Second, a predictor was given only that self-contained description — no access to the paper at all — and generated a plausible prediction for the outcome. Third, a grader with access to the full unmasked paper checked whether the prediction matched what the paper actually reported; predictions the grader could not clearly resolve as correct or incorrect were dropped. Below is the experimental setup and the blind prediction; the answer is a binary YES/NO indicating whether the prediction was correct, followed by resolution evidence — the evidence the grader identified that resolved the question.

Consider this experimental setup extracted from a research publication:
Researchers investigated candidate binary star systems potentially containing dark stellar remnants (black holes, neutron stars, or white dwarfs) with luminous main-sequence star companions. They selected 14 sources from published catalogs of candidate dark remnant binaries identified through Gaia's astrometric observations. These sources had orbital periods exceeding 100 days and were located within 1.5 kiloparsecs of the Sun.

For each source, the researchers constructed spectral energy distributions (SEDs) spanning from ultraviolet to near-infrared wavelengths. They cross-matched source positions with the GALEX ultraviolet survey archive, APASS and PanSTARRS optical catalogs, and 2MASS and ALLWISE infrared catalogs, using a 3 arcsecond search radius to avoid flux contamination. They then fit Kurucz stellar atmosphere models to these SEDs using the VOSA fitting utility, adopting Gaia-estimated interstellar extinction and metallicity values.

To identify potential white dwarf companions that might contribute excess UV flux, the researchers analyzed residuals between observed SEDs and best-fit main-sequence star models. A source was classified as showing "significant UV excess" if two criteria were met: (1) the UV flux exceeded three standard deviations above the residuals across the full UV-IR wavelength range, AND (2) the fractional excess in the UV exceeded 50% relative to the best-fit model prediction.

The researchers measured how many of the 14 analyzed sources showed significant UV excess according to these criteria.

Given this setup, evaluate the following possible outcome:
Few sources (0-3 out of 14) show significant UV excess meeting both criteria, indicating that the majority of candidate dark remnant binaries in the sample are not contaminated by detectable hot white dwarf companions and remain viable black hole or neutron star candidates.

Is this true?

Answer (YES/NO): YES